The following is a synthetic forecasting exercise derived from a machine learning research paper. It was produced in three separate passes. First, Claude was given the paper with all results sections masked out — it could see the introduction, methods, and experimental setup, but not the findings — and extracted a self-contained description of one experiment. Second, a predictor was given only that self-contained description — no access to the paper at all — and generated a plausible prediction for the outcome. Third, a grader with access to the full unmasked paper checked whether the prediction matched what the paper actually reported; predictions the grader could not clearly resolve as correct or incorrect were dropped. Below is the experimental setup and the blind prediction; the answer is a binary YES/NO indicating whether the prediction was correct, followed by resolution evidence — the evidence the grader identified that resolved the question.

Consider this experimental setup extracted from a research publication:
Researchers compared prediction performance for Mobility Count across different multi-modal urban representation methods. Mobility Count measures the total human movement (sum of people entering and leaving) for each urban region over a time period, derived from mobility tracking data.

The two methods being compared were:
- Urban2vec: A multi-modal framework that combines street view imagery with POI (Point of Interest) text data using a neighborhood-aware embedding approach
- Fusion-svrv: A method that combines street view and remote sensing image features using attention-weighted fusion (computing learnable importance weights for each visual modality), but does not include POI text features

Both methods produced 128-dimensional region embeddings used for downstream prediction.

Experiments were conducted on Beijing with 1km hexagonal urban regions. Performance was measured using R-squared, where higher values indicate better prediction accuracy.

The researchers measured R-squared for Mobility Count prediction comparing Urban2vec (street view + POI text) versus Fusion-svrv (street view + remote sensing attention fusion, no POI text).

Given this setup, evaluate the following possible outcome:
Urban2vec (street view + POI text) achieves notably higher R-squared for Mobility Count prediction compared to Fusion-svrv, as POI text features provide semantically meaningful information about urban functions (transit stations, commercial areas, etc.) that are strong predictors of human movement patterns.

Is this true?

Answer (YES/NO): YES